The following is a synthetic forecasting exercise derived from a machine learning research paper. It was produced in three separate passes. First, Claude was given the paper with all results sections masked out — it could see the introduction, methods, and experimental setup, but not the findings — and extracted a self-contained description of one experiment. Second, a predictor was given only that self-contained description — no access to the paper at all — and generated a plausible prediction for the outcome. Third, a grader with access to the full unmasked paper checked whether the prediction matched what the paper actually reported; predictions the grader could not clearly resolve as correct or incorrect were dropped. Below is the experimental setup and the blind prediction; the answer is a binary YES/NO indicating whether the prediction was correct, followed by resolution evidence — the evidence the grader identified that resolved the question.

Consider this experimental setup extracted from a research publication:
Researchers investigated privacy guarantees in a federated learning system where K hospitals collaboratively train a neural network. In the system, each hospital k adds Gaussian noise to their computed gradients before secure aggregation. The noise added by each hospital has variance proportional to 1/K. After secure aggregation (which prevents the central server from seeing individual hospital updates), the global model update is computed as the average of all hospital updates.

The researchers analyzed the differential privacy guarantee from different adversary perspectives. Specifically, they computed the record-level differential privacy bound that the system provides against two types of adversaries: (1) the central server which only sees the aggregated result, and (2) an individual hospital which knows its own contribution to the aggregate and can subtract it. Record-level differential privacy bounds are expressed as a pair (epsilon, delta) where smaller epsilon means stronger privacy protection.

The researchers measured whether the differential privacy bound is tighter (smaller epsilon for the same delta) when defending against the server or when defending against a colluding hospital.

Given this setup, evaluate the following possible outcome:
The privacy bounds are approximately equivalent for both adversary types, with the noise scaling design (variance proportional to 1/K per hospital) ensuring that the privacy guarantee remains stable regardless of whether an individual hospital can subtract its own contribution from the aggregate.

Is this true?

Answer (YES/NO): NO